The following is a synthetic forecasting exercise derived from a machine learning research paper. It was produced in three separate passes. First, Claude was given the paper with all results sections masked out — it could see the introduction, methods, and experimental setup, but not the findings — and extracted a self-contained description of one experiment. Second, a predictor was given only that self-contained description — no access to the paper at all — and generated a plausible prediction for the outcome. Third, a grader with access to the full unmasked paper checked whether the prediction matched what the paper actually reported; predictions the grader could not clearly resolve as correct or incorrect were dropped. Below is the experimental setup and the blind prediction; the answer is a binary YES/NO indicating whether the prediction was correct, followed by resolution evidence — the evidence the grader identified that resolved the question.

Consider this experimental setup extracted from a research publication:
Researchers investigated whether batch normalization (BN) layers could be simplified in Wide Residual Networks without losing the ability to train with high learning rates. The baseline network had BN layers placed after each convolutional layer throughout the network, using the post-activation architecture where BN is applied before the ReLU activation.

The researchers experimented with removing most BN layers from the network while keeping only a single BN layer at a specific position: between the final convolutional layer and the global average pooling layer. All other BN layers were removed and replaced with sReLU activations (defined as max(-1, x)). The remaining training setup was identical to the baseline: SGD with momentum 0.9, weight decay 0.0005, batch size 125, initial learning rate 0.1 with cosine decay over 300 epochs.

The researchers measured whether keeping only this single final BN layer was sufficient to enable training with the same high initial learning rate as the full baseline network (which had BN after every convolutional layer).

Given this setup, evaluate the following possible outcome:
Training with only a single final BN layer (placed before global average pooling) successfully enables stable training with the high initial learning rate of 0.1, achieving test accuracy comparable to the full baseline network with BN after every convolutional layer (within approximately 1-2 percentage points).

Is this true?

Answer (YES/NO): YES